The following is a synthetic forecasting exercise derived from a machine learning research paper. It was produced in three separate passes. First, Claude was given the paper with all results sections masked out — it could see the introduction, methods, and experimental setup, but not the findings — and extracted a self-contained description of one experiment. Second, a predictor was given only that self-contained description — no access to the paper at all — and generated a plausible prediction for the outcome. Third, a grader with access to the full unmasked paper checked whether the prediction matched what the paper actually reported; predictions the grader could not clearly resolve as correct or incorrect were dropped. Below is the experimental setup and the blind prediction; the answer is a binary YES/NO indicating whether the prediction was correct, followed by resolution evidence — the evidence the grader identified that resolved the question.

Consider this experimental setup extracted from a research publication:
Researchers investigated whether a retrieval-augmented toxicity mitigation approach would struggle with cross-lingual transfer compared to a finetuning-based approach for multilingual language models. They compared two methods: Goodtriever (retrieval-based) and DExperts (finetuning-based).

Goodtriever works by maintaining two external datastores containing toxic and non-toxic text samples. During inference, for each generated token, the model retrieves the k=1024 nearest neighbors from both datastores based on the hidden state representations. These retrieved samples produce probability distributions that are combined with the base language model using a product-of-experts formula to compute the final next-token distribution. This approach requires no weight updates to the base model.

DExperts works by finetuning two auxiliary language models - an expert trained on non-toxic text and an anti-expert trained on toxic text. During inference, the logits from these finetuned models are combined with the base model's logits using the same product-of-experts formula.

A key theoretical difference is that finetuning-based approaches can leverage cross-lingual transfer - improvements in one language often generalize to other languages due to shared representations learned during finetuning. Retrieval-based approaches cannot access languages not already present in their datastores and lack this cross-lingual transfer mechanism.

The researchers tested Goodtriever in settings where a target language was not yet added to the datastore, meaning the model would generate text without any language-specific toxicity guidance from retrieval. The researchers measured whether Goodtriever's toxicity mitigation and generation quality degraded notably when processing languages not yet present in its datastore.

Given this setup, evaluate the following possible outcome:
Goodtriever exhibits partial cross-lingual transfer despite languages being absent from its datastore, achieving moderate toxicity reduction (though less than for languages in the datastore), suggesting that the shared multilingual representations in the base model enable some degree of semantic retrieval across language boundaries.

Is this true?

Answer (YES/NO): NO